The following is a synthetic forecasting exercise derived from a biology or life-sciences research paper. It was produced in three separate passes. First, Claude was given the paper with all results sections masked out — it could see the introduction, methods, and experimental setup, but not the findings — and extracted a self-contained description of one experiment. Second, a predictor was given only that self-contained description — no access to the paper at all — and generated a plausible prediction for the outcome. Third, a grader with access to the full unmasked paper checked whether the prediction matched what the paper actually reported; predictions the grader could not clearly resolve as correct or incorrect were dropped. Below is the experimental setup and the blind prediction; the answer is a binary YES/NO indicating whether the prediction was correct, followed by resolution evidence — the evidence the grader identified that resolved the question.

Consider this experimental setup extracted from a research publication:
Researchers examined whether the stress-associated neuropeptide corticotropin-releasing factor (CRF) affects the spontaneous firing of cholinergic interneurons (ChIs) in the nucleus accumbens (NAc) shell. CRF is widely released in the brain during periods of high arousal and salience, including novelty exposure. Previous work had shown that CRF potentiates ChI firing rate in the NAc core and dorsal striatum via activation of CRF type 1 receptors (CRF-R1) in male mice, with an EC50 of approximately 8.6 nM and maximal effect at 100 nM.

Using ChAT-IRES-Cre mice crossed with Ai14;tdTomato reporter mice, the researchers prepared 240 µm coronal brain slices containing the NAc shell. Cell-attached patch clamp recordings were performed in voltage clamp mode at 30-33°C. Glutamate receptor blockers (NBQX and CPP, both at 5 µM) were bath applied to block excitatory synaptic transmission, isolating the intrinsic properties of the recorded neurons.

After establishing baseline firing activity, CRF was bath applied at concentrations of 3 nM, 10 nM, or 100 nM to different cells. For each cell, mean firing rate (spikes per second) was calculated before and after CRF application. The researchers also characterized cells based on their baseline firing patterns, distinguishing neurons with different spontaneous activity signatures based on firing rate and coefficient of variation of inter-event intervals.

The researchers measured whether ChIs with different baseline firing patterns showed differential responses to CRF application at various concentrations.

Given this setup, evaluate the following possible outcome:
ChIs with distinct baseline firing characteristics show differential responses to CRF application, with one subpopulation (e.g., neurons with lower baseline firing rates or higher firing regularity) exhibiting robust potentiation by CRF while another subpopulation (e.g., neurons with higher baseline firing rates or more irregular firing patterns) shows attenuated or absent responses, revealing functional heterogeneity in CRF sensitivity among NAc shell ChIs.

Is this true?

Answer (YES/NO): NO